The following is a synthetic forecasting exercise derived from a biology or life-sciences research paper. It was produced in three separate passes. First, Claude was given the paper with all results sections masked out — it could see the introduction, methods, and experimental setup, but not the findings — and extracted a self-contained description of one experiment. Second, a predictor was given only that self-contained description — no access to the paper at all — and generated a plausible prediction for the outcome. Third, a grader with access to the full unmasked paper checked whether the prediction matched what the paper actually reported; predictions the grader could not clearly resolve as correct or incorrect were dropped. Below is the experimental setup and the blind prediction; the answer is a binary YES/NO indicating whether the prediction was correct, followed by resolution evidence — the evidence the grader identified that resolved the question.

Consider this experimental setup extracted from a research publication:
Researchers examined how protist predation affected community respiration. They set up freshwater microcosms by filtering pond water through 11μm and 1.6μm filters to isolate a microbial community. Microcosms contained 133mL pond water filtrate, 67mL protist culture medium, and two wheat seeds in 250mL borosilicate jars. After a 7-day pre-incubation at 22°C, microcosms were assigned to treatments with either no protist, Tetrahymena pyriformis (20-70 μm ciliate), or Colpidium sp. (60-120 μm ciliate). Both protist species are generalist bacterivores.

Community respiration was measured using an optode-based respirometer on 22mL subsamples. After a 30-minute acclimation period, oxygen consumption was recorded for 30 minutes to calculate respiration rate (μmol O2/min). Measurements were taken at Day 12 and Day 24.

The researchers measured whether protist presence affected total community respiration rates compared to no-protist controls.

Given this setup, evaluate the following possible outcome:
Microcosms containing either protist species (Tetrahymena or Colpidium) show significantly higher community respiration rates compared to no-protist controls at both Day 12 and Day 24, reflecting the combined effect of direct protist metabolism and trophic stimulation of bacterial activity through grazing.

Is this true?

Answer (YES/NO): NO